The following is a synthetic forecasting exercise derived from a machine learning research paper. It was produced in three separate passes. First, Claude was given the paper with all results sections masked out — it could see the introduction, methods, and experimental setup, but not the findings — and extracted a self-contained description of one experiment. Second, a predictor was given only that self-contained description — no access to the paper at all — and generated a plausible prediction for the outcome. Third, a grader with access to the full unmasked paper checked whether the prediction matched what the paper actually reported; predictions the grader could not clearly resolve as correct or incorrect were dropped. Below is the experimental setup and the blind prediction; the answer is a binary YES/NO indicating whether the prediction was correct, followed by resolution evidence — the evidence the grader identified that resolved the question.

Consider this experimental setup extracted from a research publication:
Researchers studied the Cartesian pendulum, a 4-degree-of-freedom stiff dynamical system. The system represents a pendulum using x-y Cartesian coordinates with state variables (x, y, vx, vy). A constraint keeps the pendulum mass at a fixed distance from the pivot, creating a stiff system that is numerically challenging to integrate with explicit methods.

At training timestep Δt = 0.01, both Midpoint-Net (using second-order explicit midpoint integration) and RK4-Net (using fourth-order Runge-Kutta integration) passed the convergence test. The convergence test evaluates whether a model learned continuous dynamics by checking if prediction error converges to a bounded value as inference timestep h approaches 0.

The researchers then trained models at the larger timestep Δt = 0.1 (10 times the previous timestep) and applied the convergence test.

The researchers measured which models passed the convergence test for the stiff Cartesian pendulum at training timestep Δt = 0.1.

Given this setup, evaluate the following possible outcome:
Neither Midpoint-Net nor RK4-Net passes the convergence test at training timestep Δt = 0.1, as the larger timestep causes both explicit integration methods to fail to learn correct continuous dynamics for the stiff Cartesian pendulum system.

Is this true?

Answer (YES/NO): NO